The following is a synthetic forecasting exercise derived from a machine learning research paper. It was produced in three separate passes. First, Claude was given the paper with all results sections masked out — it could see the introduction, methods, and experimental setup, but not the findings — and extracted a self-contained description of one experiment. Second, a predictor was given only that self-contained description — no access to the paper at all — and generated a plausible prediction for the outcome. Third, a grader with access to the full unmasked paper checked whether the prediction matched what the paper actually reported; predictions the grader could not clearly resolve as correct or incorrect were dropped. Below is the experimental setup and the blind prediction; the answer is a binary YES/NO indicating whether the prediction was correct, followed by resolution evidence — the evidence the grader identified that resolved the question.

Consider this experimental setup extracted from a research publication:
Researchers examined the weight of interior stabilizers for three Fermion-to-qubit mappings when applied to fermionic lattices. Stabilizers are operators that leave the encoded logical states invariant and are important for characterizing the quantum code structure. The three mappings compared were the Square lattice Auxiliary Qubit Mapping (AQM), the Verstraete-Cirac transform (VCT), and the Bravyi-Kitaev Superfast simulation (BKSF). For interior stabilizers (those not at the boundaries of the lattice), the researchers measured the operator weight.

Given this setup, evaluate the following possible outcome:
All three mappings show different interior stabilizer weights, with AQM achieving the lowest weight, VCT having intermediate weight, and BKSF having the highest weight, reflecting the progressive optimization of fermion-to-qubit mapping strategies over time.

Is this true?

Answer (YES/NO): NO